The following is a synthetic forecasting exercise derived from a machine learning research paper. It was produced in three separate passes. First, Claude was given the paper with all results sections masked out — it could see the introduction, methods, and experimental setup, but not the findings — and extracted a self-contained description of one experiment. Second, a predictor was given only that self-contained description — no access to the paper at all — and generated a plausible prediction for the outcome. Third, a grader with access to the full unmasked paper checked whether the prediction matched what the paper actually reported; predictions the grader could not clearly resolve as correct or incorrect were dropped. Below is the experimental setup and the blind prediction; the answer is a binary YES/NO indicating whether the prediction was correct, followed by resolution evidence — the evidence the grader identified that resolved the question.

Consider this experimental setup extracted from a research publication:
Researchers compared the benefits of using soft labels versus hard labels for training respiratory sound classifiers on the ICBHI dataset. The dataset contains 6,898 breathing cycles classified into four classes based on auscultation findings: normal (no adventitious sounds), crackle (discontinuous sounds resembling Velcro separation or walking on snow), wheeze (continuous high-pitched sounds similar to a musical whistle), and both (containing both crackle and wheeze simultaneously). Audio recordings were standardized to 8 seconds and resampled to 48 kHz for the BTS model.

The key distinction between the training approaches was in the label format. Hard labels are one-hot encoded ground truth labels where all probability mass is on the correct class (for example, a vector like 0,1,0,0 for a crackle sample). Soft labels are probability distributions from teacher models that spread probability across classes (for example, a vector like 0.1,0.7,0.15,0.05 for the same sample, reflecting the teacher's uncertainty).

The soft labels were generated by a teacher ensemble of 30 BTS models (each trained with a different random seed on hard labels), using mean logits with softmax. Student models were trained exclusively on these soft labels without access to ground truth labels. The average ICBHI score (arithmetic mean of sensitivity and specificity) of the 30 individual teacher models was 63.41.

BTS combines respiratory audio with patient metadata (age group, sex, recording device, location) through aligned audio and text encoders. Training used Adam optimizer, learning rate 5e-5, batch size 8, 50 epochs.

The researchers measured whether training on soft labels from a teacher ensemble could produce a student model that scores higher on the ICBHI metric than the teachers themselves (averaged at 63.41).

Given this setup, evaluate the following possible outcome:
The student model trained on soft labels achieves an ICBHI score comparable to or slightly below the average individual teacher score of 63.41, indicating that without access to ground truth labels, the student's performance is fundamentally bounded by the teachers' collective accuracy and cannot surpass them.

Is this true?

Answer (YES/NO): NO